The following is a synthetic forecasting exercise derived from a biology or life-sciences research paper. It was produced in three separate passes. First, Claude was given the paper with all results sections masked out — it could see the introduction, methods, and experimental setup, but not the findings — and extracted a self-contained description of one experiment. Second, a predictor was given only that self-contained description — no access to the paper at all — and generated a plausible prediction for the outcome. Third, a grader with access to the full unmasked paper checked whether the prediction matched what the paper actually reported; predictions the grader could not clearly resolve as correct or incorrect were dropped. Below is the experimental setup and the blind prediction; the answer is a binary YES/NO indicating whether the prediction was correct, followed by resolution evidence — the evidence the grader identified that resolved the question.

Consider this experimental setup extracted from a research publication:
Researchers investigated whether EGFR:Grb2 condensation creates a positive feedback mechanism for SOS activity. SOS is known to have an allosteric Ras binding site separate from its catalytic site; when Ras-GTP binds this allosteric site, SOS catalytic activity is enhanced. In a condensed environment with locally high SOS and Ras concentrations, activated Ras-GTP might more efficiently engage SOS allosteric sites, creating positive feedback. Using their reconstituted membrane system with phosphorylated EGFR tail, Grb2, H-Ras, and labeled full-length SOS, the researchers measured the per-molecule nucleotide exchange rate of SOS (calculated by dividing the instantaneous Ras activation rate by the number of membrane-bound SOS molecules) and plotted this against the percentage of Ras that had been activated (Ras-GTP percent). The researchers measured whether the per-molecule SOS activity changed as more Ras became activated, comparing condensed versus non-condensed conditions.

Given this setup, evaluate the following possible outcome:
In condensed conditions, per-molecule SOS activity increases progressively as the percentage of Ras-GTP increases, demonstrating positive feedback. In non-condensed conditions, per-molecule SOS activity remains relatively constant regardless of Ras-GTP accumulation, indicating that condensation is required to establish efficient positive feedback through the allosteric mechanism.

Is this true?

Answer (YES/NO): NO